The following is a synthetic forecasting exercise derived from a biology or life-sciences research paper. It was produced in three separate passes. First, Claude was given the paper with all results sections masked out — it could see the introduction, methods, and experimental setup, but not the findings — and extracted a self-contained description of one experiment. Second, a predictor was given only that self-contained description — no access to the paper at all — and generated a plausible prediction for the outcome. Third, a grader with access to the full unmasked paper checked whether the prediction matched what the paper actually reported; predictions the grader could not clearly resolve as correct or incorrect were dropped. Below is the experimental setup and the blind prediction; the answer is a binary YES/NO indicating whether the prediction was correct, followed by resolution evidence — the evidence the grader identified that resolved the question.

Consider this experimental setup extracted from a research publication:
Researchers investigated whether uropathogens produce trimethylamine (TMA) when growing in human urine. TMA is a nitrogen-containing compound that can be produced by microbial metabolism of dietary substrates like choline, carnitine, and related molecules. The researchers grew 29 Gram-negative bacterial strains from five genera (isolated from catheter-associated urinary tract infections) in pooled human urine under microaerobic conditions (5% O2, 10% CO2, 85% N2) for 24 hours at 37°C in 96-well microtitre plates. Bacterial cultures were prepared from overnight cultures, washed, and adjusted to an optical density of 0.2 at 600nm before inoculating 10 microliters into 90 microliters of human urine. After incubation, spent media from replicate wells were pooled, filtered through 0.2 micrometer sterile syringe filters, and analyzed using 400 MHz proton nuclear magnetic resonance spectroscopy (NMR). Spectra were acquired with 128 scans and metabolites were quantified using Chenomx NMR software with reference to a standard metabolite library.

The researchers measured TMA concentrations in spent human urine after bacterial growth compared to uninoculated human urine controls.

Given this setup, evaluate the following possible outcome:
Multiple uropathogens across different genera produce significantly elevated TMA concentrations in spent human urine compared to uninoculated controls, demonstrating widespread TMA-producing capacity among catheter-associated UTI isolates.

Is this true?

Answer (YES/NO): YES